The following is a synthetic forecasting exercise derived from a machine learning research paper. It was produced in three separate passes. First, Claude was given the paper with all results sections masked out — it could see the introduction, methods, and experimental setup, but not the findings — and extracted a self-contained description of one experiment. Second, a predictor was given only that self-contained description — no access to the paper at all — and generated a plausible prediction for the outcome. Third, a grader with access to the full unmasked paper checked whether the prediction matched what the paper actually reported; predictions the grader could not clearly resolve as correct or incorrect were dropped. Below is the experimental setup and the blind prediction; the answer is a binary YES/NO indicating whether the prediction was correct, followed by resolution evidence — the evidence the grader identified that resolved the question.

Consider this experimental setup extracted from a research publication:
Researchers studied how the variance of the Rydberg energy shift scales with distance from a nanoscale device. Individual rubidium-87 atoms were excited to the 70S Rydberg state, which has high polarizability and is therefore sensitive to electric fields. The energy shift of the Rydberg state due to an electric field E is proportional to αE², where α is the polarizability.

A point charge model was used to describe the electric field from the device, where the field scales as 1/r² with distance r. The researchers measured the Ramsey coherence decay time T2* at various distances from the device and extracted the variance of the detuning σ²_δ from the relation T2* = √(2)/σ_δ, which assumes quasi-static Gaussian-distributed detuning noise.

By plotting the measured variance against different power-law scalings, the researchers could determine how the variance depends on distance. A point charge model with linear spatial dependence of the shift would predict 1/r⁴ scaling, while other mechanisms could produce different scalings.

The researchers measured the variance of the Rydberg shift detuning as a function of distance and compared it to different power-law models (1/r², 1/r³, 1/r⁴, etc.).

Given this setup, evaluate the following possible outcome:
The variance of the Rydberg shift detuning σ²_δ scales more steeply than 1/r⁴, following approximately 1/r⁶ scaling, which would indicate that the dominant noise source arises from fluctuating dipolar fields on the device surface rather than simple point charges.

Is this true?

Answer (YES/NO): NO